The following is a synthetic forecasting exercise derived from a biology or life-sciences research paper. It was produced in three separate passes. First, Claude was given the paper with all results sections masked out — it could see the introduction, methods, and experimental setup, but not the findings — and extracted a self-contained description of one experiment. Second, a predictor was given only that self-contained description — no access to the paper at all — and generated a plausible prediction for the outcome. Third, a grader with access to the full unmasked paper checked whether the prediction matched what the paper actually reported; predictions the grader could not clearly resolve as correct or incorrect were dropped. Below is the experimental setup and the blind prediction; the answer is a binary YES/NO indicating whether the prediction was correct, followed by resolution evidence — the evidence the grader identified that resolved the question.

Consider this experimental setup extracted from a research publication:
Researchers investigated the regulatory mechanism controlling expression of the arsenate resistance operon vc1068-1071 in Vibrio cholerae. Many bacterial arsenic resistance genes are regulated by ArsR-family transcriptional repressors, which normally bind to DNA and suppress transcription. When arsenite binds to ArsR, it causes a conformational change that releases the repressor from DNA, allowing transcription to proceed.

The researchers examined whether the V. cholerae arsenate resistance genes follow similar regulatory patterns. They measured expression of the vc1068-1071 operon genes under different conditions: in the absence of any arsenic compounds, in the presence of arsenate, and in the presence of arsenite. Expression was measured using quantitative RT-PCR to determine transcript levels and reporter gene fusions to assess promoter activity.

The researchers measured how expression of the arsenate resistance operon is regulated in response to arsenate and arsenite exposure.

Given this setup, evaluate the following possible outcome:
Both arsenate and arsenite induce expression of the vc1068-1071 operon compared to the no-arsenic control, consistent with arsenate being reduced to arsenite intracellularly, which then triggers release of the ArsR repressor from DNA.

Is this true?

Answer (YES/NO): NO